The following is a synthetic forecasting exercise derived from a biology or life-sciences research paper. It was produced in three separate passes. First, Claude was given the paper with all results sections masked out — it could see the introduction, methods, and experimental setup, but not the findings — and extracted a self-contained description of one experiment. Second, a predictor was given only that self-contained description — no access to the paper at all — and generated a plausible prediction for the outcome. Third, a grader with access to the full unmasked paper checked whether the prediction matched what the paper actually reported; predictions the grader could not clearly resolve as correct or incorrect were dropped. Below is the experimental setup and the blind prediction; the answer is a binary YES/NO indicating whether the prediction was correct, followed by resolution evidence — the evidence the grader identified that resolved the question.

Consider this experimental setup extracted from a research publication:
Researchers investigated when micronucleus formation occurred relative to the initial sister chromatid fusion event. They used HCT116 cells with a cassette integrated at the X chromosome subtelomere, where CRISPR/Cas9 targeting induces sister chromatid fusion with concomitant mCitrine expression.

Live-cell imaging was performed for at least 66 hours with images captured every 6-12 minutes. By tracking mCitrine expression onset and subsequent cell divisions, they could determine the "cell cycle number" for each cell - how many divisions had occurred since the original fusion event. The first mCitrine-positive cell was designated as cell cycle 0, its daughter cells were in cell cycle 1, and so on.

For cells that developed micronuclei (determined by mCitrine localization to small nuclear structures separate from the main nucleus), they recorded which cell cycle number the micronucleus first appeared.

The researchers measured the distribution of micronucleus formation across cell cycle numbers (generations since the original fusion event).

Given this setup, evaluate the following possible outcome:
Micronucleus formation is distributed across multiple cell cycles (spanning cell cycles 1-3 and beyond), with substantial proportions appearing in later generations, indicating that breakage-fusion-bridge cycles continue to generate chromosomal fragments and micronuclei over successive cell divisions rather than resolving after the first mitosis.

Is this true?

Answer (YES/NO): NO